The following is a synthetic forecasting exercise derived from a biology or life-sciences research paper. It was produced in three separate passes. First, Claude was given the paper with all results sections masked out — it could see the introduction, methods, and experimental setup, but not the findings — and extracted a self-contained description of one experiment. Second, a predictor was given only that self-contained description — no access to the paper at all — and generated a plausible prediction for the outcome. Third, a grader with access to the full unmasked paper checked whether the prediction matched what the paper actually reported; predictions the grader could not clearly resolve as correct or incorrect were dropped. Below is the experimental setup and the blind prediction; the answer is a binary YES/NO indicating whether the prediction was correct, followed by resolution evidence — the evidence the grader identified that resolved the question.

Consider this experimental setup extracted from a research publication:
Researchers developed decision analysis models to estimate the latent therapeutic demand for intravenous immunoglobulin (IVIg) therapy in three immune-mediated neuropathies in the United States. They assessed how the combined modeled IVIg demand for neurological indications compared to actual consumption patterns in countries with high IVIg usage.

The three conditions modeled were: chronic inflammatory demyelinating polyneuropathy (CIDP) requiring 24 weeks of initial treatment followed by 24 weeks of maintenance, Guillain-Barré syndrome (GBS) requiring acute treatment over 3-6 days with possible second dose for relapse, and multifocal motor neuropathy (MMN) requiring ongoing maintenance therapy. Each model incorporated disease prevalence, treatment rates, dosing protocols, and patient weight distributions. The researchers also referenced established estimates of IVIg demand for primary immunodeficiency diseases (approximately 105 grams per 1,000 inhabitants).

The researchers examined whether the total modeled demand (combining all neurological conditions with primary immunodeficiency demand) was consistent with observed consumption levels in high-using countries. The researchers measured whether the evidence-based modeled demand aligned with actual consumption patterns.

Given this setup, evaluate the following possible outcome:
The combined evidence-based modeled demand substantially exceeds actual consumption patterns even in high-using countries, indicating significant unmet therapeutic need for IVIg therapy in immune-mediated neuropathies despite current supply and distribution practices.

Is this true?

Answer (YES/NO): NO